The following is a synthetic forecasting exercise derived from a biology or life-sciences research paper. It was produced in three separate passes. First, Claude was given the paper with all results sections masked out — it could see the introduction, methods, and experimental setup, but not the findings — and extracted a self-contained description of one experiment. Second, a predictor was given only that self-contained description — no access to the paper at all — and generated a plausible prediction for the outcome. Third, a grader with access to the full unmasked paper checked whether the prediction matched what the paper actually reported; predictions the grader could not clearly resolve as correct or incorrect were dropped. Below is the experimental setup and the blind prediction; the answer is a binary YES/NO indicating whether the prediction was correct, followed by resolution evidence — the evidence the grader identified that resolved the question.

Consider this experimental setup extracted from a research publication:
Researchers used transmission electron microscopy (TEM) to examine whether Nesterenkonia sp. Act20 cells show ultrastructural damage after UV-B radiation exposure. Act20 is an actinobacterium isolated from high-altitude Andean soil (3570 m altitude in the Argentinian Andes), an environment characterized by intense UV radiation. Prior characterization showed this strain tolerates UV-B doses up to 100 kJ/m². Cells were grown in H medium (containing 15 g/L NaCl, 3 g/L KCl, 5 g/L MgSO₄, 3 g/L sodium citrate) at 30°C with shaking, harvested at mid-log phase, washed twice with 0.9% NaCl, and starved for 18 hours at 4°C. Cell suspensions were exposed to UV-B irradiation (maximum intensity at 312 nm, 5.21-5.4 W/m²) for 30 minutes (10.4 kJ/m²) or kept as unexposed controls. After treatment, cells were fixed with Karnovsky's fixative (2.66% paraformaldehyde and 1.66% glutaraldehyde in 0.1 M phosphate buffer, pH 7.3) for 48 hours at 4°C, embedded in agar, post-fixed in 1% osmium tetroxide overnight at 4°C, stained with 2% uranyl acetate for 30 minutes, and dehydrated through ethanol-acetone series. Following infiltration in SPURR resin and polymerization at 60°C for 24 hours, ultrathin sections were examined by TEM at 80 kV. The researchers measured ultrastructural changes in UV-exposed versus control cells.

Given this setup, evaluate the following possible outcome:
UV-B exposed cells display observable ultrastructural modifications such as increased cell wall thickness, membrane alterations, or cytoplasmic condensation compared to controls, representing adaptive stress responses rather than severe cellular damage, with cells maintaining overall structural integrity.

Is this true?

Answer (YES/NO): YES